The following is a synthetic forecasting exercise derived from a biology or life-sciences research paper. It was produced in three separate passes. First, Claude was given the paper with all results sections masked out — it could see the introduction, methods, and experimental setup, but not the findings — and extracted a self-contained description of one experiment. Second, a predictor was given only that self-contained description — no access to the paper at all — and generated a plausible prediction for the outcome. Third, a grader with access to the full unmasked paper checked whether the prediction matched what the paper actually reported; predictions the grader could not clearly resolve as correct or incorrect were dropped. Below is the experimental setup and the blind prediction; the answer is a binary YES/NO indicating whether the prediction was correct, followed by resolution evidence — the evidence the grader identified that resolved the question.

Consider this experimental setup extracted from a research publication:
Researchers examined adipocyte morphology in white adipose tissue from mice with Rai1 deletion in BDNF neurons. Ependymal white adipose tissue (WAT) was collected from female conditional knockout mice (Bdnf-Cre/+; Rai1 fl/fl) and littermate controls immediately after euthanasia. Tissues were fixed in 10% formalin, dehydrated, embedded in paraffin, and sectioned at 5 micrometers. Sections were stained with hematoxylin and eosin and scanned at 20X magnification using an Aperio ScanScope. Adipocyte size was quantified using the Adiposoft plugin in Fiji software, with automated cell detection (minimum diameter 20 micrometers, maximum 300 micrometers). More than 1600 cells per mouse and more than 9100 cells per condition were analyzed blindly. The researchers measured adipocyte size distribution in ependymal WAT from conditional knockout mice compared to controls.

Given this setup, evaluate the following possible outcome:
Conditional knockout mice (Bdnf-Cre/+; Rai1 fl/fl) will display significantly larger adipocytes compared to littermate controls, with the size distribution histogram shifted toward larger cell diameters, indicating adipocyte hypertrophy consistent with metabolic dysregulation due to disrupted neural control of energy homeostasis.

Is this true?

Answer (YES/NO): YES